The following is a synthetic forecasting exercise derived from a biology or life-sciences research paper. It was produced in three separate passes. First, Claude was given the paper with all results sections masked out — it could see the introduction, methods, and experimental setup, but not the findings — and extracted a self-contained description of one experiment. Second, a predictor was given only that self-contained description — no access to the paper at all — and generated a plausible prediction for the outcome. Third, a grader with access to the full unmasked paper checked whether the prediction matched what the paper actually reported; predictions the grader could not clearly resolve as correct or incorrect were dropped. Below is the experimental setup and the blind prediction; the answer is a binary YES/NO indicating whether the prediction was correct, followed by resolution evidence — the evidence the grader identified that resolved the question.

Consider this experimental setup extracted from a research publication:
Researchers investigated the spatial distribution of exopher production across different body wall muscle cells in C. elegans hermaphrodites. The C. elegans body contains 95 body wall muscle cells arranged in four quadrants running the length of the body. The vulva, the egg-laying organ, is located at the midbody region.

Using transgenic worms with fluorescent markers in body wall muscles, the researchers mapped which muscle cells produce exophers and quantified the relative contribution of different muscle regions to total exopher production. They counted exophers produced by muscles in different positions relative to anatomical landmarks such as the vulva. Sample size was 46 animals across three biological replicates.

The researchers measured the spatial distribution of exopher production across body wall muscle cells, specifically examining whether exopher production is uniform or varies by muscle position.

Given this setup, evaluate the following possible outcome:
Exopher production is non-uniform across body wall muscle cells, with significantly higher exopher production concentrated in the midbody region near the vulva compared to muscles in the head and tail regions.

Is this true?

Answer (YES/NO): YES